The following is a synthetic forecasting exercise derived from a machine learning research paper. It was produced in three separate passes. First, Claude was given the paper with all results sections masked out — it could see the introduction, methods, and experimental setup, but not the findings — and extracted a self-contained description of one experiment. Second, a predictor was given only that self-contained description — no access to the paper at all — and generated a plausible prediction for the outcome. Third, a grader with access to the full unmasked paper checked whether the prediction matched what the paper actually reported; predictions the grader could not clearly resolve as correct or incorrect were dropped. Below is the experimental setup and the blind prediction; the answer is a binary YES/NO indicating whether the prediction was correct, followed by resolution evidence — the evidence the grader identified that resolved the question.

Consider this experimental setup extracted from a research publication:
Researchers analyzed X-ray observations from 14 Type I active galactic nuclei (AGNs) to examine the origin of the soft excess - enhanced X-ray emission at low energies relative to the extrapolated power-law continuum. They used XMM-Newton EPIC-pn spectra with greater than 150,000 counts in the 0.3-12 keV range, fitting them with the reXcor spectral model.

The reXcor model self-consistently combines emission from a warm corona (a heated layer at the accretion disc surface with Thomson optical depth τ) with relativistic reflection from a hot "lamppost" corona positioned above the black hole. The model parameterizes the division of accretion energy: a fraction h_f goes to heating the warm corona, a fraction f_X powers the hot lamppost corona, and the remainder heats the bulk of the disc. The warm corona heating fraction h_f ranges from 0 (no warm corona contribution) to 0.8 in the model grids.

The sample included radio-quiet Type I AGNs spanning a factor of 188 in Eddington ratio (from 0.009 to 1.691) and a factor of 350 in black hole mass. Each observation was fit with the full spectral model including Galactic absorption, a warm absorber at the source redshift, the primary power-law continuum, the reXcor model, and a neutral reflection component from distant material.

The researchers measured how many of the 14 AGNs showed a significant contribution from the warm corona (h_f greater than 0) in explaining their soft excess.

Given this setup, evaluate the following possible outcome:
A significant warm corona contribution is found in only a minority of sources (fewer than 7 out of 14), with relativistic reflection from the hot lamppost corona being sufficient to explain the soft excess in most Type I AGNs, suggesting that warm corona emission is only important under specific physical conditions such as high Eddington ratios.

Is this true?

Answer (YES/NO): NO